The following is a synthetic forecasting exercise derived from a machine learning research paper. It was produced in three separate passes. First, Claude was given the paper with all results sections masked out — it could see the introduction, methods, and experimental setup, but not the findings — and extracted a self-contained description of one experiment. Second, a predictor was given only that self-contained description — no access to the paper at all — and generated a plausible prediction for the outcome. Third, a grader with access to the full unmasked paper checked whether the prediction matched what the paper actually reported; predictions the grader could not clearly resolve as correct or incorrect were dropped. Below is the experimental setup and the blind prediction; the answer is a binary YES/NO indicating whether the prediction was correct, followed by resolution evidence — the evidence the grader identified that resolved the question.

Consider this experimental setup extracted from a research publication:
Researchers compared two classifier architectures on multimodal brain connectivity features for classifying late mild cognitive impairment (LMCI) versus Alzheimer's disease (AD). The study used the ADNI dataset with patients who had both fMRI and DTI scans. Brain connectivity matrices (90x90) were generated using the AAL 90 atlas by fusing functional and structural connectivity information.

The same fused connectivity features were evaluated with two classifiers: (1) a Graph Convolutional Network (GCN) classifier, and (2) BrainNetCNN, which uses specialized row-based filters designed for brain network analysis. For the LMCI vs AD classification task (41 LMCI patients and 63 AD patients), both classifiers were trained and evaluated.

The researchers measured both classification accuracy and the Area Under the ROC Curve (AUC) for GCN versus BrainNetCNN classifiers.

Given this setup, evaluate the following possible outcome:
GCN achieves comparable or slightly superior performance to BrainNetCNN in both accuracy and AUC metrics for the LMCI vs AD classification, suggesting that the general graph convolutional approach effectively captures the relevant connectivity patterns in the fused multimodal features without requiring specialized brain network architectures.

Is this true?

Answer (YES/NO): NO